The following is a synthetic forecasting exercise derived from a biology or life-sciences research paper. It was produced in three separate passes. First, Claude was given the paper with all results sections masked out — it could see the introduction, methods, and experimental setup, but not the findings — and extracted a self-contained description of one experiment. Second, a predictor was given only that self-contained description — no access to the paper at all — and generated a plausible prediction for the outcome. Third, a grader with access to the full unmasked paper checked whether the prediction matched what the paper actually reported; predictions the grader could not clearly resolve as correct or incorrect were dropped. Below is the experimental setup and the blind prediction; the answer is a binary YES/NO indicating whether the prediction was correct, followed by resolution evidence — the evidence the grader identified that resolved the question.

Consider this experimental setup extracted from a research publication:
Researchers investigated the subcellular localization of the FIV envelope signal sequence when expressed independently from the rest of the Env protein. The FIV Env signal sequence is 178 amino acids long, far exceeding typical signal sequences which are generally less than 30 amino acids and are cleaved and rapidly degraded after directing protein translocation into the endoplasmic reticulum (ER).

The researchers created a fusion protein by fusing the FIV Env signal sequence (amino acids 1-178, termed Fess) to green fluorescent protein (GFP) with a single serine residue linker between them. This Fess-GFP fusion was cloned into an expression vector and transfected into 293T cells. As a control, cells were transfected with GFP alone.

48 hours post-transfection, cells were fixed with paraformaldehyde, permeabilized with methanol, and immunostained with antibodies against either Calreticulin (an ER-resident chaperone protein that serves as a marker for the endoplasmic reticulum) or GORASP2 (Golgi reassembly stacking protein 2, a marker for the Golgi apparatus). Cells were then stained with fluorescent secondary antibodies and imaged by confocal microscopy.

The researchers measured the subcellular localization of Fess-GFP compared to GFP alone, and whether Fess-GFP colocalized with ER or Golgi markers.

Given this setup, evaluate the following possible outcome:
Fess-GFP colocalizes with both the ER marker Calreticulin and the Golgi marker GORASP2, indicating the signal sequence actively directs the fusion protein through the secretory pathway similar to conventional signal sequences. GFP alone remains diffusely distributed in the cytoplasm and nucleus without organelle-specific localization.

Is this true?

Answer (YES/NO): NO